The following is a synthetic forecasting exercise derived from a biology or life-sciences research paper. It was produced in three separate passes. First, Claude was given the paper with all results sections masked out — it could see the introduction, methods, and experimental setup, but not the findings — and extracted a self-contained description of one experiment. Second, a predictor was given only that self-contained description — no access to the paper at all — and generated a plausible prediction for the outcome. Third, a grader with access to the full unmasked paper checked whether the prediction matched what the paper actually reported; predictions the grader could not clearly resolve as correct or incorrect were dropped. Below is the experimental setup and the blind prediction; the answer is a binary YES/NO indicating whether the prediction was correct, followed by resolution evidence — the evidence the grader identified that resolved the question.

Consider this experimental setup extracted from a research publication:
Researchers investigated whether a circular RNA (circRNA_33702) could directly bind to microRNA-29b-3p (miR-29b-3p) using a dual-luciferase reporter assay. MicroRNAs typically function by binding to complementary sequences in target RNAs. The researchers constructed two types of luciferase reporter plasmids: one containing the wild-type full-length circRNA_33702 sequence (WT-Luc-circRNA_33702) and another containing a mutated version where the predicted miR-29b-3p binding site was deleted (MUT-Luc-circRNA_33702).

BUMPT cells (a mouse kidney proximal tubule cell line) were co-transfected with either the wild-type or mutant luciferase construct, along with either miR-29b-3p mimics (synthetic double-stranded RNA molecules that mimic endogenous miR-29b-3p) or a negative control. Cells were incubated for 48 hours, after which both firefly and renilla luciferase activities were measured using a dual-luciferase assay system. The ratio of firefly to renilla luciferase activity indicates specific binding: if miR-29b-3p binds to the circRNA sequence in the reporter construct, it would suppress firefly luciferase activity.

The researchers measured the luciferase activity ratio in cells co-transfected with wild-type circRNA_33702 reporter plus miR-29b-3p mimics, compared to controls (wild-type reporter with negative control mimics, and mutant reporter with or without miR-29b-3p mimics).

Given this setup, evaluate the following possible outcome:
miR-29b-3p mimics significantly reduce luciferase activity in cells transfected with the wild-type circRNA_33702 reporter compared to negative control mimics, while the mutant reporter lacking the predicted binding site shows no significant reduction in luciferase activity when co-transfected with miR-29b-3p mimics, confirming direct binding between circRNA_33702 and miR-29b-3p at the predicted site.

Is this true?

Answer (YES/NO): NO